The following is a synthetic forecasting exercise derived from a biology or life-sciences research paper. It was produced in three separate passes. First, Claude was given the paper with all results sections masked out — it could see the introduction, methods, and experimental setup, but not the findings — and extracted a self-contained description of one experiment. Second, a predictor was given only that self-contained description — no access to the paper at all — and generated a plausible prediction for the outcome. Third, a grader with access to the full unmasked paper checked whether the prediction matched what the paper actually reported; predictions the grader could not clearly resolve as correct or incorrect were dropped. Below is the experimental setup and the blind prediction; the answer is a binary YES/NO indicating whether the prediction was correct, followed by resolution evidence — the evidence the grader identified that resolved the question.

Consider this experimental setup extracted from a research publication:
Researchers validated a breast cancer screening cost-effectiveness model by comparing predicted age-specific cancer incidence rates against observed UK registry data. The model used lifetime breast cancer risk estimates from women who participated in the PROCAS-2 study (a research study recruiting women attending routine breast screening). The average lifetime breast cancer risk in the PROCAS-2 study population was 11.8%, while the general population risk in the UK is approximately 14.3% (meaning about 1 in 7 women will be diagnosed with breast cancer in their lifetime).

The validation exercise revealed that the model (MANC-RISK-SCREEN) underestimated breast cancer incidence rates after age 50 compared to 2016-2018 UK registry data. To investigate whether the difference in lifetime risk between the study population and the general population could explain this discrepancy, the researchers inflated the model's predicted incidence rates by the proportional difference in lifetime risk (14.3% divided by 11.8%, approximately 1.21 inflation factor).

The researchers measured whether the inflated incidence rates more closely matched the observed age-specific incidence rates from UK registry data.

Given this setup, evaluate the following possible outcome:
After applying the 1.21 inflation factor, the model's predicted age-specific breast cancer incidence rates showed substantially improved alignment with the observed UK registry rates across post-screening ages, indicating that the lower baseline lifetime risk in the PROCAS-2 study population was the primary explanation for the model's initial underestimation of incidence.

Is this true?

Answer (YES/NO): NO